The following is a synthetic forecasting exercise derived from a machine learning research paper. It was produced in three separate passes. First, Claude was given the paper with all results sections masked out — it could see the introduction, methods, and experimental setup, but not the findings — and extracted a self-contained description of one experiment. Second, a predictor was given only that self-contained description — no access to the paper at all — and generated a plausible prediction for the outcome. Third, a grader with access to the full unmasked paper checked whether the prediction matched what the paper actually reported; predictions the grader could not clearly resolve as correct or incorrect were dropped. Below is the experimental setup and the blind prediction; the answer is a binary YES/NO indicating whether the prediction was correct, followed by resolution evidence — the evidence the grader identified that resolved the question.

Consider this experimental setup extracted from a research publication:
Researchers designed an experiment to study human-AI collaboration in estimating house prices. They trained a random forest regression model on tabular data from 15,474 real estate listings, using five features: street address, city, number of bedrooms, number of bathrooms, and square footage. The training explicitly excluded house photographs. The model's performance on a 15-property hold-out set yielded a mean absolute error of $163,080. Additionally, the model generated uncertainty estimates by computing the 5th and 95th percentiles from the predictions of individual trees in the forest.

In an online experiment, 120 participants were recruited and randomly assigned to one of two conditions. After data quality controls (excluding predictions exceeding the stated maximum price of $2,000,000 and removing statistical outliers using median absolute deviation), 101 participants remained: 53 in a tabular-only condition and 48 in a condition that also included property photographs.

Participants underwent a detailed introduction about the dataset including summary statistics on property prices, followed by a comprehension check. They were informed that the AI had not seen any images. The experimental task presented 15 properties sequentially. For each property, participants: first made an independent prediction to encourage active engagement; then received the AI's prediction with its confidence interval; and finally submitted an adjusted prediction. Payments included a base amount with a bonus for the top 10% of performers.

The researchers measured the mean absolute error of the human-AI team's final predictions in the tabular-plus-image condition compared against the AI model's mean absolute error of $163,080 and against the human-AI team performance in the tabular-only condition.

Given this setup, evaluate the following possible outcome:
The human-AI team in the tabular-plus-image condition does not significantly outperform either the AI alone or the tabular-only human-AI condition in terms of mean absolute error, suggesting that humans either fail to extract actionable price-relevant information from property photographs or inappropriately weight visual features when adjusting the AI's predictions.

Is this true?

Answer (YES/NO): NO